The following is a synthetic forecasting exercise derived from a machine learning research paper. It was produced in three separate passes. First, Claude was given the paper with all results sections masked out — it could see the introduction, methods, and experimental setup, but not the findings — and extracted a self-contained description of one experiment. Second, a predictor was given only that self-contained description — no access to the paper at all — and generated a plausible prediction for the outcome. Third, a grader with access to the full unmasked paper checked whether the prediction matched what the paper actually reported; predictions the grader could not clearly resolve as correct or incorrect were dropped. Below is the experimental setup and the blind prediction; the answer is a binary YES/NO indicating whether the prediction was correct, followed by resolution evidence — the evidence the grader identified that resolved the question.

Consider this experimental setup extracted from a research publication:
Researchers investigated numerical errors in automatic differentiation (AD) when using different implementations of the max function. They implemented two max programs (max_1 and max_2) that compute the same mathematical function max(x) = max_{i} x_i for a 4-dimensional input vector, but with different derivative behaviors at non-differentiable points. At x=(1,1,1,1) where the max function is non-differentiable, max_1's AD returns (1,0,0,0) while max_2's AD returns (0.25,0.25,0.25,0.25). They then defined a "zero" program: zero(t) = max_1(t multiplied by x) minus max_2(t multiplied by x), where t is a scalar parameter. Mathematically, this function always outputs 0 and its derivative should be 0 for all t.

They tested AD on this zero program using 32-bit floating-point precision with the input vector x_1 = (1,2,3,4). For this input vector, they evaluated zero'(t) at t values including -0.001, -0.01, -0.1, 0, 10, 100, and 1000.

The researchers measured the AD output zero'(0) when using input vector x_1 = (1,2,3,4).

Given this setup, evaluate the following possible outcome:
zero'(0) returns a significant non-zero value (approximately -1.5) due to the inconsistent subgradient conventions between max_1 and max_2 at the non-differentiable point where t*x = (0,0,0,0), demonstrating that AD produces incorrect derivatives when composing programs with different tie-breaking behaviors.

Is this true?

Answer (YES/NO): YES